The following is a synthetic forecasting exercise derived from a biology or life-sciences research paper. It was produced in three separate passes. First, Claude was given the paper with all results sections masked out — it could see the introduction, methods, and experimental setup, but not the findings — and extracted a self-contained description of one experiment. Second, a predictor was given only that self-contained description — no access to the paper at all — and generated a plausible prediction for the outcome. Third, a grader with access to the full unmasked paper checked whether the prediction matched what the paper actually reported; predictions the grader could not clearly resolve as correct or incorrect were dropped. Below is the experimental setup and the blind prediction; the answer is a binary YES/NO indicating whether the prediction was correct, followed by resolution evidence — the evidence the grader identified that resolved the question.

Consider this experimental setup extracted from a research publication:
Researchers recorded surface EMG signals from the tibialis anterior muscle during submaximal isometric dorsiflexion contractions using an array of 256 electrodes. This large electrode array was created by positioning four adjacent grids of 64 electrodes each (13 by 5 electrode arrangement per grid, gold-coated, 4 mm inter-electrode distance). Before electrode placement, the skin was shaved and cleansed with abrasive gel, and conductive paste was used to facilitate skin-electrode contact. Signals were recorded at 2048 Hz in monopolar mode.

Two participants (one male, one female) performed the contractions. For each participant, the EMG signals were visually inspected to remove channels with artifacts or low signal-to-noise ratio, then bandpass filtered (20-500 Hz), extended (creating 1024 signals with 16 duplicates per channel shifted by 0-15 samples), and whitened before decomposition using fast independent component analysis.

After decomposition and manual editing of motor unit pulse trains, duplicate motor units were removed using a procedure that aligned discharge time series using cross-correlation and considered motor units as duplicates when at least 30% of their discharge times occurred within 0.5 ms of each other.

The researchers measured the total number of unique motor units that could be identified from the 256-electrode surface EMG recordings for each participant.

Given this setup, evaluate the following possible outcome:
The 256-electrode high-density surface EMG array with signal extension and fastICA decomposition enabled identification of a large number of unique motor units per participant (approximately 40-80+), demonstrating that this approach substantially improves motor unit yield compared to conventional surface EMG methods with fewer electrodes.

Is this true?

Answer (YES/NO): YES